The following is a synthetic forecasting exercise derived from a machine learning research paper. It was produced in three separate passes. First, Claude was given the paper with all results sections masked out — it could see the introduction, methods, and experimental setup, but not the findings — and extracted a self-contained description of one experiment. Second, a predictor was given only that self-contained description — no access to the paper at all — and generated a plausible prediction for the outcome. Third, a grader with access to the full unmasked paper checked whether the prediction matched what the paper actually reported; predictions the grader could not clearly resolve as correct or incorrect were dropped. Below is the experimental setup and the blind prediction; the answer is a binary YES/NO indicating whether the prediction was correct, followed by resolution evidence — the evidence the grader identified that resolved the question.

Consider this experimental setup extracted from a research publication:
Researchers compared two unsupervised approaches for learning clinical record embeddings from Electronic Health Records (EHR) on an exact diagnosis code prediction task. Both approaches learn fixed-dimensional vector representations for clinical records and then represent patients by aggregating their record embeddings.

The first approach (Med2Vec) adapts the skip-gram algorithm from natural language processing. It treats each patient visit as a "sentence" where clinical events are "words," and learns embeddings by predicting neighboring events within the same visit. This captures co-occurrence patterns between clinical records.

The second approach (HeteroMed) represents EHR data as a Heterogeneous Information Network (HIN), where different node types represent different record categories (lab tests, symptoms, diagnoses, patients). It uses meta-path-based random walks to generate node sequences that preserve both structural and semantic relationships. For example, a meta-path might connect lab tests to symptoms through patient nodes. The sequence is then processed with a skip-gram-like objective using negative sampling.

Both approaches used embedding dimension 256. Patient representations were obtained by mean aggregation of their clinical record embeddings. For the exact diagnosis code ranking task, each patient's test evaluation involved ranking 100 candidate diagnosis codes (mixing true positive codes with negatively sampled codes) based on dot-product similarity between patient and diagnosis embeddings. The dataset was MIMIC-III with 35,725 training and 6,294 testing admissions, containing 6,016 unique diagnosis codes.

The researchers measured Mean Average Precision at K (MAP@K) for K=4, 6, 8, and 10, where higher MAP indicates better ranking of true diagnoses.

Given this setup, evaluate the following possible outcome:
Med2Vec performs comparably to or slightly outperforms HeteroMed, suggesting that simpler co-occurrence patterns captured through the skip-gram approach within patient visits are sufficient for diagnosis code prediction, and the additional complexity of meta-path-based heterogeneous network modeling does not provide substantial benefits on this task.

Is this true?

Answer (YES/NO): NO